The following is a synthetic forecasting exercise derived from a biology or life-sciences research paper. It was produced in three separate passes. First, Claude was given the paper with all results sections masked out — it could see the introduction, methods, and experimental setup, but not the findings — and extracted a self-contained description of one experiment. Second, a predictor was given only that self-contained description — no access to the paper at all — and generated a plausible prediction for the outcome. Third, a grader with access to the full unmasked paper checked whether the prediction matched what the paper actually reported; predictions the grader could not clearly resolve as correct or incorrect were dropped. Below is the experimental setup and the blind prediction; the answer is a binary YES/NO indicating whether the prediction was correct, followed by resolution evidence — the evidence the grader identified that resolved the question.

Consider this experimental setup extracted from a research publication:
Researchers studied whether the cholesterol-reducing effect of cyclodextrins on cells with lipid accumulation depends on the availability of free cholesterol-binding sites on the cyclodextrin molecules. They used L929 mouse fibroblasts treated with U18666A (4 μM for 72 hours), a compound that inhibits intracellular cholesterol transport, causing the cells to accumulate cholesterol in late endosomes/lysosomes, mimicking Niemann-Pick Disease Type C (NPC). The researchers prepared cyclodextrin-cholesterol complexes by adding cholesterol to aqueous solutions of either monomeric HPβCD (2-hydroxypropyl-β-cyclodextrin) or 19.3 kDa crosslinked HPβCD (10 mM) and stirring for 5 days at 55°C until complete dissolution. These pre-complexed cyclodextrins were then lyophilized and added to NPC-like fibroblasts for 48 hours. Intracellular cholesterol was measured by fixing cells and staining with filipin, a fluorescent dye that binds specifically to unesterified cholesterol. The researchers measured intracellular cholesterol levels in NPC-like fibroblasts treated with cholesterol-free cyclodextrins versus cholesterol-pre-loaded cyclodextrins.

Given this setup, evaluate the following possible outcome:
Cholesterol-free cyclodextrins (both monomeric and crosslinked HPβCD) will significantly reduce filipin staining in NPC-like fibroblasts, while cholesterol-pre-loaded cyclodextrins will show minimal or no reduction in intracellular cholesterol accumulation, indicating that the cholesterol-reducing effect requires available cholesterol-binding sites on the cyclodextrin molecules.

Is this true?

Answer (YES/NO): NO